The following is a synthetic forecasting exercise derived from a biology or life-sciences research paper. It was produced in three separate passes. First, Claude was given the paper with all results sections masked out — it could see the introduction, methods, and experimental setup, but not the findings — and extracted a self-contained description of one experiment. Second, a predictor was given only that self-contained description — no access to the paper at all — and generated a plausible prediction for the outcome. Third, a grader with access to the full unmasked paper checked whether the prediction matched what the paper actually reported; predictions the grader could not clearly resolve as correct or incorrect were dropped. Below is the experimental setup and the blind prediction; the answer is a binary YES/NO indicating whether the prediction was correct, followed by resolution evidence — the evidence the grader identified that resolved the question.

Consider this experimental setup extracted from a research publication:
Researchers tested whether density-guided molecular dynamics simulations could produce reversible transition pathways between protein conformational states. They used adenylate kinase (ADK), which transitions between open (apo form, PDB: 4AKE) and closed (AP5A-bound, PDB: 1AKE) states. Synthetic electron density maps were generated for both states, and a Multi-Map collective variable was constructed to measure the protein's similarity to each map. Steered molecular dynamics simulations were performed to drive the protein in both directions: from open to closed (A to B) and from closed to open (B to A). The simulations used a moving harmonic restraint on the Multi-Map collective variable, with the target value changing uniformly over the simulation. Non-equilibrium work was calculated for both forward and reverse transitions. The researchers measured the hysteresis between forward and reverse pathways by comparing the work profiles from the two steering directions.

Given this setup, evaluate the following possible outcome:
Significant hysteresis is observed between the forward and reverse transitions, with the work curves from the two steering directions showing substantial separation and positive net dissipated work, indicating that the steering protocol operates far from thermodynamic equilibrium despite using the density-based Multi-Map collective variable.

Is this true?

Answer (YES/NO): NO